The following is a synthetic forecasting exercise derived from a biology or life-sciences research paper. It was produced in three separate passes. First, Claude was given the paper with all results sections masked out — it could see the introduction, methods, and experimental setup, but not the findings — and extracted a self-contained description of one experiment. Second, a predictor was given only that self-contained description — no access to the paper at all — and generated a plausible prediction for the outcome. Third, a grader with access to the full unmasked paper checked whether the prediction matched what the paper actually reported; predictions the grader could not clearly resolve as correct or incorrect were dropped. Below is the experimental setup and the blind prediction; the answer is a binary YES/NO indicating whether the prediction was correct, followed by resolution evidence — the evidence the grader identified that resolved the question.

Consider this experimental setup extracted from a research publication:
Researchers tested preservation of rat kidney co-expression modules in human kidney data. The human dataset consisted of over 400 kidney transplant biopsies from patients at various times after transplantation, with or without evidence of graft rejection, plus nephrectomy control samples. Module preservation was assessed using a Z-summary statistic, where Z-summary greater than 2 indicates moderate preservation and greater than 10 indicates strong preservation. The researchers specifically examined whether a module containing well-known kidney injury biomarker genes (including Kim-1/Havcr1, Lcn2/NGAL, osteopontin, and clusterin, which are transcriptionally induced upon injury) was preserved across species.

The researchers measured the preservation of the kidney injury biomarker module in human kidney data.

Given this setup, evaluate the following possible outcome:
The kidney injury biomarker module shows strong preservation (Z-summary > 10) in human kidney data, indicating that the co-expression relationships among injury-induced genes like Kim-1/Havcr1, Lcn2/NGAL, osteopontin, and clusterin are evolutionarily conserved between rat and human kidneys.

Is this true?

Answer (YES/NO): YES